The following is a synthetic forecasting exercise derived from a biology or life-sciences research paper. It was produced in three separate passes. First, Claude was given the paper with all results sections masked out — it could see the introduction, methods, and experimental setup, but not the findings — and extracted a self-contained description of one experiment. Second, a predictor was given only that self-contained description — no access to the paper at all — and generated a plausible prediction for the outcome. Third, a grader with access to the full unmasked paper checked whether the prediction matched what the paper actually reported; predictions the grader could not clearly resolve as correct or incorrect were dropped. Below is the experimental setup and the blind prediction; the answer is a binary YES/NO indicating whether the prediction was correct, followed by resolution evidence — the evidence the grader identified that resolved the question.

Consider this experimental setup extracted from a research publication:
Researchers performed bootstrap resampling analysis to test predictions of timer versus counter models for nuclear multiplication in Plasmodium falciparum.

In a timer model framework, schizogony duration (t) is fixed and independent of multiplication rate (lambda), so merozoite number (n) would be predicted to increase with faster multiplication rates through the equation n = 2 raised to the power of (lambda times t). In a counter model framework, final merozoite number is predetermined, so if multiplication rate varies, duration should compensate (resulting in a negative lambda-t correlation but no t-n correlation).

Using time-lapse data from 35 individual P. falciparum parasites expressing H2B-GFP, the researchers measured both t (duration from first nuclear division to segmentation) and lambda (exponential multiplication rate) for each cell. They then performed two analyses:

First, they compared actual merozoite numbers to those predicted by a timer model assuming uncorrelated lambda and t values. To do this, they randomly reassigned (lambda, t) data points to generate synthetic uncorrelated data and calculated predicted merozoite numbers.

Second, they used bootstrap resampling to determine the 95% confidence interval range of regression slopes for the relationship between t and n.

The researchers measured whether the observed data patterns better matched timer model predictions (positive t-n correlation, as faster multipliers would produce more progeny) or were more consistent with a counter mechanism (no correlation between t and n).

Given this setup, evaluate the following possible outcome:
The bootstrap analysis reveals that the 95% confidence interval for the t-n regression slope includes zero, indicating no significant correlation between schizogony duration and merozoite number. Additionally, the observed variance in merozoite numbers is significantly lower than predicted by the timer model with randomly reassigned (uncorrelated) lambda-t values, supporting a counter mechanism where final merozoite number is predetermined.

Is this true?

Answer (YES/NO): YES